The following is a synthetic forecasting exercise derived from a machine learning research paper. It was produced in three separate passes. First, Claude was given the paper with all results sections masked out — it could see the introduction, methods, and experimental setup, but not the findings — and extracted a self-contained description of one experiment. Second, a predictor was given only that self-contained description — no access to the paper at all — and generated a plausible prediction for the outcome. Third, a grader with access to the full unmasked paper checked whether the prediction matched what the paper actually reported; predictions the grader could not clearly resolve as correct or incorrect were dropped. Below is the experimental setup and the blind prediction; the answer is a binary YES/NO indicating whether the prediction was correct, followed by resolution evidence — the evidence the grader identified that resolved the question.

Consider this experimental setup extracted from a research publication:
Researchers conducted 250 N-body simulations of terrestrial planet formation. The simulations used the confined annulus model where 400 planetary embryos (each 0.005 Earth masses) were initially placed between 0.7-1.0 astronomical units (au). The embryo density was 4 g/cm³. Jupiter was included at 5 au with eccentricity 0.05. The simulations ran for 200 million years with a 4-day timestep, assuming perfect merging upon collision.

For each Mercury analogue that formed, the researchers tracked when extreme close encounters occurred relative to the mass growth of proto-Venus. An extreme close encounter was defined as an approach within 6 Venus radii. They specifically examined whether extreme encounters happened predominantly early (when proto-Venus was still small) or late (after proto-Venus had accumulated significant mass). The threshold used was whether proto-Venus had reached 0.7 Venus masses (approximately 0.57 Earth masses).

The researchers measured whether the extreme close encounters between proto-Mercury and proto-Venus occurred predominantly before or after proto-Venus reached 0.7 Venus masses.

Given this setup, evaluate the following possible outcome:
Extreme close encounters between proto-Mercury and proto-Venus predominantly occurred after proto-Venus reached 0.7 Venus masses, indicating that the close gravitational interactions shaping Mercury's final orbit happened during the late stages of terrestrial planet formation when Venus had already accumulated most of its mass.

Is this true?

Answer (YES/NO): YES